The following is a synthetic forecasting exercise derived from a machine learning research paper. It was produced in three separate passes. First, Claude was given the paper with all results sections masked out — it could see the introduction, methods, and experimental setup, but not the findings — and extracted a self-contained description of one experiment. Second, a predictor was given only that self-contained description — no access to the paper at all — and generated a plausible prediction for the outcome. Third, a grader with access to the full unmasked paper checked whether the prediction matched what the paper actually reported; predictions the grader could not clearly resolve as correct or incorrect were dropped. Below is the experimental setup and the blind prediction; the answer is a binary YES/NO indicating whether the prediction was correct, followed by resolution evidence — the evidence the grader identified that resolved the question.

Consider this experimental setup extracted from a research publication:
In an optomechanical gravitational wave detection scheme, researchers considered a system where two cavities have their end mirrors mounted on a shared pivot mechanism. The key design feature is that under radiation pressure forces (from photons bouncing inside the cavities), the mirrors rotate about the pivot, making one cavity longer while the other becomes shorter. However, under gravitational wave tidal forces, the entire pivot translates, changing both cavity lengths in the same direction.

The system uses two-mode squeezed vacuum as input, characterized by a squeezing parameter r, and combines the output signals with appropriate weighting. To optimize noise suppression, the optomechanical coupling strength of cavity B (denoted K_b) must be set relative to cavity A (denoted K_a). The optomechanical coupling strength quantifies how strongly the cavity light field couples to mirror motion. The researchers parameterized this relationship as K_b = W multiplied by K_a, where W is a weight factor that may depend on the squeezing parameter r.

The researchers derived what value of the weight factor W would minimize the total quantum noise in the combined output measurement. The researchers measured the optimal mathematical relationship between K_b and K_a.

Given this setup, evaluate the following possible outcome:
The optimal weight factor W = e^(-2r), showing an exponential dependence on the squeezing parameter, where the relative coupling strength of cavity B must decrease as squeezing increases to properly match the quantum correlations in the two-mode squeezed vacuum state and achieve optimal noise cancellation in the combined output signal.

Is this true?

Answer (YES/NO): NO